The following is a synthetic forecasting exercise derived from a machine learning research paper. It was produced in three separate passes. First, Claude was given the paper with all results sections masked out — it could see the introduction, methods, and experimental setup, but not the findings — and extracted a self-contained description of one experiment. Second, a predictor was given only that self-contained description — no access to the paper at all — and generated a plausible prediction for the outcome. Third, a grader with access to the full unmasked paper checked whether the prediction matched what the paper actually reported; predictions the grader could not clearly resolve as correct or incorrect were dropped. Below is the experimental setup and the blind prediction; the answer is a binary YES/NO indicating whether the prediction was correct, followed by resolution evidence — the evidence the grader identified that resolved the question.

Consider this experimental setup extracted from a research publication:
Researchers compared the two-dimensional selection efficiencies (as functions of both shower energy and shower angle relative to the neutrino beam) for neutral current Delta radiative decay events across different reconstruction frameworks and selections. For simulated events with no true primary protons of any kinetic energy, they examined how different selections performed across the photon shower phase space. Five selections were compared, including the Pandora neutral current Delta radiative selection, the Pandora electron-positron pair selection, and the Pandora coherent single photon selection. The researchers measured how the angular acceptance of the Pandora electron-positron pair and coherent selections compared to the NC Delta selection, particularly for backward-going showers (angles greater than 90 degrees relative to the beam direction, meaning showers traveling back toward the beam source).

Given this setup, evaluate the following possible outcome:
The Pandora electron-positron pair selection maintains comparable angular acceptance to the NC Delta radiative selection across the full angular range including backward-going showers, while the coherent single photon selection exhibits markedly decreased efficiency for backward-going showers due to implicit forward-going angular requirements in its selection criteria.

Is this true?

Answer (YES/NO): NO